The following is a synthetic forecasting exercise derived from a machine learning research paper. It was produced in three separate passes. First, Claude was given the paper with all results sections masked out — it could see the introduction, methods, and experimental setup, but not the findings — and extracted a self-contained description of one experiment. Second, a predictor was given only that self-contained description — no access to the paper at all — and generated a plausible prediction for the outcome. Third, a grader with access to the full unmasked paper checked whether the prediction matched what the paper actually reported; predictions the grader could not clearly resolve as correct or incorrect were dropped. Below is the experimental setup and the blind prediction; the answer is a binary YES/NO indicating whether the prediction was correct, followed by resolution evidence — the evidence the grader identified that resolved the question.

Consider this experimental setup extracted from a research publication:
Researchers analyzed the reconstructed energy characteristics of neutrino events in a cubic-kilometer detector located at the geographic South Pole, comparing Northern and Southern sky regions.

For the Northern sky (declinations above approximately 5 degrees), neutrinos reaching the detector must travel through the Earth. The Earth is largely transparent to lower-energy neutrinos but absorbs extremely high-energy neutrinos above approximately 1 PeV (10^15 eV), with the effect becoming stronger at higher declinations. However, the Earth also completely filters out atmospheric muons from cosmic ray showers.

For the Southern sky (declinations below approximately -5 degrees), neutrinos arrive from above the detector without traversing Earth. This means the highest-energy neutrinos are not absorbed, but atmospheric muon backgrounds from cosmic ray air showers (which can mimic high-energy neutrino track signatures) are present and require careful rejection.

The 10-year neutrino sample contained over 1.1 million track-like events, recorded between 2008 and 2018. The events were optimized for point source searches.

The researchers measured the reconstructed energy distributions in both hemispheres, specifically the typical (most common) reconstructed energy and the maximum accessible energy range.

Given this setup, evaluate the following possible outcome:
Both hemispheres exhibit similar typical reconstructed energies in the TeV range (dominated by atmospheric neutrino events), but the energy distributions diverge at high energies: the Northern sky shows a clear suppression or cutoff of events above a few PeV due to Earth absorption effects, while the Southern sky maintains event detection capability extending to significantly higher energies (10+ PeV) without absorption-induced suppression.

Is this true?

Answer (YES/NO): NO